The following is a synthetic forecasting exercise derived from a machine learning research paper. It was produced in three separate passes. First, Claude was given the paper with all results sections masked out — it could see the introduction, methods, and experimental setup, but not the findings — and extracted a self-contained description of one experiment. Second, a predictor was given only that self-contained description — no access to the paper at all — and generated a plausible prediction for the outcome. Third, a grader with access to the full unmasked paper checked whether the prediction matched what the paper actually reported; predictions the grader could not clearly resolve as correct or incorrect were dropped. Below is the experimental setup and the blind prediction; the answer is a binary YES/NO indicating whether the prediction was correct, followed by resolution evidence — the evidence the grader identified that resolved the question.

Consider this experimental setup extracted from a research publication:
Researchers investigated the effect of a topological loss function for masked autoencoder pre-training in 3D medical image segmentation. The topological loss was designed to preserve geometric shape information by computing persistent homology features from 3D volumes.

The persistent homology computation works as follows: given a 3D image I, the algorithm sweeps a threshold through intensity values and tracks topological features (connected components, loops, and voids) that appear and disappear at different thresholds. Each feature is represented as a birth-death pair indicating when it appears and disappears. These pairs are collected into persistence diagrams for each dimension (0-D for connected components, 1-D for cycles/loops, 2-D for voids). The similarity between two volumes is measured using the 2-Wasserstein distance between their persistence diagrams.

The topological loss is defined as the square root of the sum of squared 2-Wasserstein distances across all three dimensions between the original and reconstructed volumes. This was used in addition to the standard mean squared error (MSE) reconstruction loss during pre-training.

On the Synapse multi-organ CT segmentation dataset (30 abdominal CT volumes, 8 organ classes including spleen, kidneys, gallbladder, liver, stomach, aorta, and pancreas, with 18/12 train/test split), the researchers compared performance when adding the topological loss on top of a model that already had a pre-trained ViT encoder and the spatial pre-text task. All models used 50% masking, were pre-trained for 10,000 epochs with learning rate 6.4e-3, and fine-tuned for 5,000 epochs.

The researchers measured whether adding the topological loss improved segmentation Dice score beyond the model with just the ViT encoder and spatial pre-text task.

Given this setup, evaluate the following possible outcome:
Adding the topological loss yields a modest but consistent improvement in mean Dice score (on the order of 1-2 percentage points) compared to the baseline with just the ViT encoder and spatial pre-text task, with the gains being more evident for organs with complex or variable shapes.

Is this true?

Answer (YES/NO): NO